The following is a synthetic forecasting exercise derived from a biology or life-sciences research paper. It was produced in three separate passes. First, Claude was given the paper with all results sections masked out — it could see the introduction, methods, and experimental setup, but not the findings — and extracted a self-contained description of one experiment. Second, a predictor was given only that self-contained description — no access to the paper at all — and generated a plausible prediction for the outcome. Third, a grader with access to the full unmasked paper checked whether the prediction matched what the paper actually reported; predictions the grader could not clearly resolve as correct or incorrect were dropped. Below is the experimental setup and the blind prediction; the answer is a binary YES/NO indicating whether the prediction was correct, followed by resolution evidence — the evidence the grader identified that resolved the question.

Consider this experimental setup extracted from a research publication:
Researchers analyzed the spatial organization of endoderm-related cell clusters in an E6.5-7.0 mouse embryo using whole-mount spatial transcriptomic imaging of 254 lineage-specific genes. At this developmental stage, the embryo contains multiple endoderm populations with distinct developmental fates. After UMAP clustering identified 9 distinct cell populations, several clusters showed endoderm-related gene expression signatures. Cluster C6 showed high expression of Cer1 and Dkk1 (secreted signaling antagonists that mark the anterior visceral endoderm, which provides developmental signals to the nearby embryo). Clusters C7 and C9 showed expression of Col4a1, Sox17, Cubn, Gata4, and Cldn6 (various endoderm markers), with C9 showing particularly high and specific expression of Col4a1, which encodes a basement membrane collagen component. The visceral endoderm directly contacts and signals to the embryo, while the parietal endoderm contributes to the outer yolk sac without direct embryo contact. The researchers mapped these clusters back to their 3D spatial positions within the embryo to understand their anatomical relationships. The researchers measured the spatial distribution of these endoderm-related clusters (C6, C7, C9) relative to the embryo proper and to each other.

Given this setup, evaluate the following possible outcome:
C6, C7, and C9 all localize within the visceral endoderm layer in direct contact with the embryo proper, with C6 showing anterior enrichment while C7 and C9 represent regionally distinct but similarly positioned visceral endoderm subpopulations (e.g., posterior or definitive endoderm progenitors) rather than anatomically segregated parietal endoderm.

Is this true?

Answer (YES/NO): NO